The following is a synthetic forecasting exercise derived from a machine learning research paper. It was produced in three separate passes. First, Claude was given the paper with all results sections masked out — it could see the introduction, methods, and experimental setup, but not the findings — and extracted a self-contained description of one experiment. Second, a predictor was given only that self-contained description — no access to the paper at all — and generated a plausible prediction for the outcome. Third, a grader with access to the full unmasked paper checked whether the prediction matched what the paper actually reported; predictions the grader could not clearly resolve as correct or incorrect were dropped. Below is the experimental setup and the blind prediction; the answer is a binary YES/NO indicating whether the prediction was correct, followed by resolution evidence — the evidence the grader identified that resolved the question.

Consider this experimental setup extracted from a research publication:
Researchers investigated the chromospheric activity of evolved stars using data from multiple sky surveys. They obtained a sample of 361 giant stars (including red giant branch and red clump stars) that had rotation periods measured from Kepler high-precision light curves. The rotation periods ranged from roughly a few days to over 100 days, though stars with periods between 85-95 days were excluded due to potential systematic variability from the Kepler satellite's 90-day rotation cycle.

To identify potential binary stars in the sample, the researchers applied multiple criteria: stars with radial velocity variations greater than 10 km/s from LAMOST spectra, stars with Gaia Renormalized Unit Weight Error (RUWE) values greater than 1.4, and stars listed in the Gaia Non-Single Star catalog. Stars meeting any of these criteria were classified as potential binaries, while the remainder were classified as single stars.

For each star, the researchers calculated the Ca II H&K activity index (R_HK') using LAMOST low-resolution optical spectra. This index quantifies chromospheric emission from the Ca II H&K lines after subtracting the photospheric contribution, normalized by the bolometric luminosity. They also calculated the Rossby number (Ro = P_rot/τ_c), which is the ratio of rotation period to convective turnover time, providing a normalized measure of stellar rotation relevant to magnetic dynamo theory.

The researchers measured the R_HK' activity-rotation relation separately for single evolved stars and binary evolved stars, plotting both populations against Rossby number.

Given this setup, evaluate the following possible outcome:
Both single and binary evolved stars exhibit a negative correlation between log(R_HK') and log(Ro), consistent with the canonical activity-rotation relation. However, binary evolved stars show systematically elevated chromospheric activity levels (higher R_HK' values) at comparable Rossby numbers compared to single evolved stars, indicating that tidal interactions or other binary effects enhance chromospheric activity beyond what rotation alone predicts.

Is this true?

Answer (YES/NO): NO